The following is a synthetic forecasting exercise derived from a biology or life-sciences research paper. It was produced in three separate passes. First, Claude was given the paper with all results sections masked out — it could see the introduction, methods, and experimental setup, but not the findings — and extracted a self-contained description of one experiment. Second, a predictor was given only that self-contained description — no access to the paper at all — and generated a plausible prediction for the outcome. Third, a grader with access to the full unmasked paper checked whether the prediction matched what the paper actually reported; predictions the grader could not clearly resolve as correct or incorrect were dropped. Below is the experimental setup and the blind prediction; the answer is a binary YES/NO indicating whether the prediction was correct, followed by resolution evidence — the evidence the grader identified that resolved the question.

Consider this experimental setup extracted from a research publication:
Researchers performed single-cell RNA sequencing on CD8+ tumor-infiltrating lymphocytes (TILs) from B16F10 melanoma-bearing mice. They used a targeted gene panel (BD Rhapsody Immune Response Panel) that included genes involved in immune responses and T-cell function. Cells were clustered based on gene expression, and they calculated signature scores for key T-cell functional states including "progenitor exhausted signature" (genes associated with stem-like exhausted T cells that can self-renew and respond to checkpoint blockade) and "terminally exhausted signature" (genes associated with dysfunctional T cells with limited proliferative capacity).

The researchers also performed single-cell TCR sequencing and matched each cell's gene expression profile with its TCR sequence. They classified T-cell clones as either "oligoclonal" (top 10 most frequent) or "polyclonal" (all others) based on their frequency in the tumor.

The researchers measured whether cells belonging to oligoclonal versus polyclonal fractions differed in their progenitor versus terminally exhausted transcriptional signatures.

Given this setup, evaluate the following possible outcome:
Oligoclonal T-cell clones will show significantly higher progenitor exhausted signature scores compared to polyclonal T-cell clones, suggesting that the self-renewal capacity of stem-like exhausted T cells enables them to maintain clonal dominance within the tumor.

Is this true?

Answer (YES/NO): NO